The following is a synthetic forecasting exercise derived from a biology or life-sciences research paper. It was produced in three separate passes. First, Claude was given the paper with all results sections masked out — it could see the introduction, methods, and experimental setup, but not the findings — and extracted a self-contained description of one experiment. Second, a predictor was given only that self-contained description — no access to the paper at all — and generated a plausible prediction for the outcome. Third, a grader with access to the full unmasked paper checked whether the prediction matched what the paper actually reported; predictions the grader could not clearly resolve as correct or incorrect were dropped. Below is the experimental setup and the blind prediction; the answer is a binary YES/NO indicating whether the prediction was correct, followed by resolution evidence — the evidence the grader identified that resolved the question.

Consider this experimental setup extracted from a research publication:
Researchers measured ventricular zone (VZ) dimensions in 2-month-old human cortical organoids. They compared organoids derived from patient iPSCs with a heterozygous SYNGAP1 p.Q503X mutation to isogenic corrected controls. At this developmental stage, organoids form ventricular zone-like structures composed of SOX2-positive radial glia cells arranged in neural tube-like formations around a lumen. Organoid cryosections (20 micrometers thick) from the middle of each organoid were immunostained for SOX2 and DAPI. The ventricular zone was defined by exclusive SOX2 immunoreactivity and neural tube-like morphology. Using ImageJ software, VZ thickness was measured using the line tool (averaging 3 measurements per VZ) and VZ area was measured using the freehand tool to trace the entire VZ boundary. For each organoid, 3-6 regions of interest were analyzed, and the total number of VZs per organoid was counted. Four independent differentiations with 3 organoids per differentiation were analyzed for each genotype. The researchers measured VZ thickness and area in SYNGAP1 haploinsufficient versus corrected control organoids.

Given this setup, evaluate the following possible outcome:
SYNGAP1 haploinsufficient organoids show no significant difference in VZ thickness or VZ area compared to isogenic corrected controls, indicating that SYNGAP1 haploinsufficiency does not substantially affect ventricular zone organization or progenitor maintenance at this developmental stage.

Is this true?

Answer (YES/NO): NO